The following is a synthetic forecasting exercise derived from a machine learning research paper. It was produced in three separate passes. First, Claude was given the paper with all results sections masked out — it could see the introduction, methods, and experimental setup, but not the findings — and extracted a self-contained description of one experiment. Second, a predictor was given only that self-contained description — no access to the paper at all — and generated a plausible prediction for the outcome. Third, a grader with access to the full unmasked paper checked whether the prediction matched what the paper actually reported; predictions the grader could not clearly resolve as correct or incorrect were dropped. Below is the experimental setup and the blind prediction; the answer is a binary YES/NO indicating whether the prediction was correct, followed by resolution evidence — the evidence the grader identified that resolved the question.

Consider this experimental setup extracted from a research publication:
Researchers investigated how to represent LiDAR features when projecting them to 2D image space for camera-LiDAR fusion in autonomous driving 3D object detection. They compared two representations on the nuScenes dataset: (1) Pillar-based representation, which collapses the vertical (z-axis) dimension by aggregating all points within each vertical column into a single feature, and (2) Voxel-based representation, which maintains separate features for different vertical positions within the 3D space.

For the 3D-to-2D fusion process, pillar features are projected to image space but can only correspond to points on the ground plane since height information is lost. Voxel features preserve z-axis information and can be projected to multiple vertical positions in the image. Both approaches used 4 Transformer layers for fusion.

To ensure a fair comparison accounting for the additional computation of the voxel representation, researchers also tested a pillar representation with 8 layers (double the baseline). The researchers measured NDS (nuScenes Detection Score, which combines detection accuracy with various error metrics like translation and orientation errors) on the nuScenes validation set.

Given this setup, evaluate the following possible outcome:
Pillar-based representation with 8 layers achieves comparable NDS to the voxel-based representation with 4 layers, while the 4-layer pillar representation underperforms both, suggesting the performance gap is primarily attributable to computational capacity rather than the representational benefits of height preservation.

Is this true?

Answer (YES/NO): NO